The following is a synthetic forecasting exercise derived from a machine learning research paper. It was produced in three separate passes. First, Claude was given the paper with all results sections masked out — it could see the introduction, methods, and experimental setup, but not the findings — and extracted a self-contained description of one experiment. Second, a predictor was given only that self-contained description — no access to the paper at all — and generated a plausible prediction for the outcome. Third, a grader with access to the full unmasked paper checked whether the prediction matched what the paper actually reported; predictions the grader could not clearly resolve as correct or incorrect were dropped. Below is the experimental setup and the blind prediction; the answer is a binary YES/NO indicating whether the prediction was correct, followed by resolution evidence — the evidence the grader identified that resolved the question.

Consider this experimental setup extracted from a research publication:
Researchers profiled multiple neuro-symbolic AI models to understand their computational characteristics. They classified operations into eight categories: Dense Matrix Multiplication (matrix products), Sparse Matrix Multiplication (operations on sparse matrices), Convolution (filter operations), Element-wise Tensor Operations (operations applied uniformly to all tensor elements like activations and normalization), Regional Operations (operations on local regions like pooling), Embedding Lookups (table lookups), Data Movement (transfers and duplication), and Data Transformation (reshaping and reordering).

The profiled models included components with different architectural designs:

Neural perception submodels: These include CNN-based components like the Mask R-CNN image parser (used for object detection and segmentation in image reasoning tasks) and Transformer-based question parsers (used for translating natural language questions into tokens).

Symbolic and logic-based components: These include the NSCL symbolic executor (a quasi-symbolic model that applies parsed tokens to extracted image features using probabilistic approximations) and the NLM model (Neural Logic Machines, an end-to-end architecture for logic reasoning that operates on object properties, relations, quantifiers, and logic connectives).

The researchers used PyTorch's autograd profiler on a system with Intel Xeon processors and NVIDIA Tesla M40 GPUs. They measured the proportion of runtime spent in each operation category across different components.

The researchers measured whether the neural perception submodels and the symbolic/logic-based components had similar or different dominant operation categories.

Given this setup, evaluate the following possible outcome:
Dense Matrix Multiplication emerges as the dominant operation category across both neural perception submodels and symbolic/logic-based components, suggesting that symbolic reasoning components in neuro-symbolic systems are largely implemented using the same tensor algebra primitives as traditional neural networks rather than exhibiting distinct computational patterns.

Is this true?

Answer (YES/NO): NO